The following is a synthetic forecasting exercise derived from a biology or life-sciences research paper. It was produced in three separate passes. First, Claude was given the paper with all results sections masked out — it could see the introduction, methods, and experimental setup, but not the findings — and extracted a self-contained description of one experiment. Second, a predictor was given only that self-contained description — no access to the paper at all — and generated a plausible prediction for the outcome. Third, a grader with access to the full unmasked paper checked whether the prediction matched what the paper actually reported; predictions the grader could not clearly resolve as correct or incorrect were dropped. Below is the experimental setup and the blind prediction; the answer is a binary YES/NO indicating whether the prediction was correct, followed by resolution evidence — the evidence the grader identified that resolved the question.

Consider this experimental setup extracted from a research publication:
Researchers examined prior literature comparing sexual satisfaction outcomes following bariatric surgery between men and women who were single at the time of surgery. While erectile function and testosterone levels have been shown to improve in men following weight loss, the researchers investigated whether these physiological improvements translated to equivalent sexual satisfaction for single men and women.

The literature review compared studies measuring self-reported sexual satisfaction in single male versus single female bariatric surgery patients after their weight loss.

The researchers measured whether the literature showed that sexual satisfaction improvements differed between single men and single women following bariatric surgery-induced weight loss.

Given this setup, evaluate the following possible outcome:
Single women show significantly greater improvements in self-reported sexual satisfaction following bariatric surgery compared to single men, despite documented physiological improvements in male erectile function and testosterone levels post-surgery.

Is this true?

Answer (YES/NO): YES